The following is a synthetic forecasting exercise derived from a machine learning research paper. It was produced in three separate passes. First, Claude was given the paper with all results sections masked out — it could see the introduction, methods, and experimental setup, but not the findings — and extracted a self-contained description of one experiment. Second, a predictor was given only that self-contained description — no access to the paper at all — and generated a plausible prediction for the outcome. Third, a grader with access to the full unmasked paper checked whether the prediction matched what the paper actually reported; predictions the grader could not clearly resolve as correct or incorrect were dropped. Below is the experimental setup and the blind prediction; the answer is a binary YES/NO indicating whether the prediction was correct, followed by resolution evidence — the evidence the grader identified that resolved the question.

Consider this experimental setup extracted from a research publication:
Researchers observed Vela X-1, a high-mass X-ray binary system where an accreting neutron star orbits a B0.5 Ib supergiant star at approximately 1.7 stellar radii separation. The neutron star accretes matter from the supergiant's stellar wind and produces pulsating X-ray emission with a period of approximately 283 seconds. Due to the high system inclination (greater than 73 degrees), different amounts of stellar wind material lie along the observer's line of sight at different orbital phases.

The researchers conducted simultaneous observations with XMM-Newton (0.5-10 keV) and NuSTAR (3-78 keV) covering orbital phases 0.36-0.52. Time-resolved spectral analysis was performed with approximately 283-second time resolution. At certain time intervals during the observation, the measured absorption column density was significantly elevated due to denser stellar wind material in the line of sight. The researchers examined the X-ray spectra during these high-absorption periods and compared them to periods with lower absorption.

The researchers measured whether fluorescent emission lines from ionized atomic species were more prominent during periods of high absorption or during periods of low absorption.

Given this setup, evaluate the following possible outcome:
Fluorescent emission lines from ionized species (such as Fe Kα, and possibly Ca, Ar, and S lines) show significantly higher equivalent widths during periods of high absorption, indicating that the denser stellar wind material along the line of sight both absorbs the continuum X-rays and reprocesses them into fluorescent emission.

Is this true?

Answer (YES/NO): NO